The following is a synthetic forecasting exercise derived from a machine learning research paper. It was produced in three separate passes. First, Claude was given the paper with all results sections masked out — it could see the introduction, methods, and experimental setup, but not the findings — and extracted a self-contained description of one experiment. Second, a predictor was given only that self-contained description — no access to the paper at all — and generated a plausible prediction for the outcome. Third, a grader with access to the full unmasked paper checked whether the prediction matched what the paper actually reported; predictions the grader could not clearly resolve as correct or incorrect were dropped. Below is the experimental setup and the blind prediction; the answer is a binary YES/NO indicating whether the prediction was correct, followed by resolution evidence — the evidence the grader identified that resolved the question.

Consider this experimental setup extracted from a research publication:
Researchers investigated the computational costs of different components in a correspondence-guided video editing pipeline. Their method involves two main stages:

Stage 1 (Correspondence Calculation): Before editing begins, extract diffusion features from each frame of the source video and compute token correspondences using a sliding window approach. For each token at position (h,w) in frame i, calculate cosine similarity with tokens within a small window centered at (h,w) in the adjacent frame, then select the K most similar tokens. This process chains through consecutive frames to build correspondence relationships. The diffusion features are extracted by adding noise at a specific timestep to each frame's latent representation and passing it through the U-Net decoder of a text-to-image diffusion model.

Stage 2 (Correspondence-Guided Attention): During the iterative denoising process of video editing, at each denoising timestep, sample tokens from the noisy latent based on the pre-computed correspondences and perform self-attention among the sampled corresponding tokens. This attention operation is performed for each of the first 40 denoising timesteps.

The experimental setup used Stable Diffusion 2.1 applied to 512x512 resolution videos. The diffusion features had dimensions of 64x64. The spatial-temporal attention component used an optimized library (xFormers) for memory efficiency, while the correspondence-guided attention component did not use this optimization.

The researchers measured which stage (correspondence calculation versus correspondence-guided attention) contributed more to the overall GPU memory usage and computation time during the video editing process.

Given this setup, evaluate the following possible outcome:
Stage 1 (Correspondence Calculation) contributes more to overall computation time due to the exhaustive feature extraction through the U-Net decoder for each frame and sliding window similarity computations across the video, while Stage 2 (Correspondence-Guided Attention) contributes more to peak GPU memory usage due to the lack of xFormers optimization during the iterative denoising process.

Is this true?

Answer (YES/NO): NO